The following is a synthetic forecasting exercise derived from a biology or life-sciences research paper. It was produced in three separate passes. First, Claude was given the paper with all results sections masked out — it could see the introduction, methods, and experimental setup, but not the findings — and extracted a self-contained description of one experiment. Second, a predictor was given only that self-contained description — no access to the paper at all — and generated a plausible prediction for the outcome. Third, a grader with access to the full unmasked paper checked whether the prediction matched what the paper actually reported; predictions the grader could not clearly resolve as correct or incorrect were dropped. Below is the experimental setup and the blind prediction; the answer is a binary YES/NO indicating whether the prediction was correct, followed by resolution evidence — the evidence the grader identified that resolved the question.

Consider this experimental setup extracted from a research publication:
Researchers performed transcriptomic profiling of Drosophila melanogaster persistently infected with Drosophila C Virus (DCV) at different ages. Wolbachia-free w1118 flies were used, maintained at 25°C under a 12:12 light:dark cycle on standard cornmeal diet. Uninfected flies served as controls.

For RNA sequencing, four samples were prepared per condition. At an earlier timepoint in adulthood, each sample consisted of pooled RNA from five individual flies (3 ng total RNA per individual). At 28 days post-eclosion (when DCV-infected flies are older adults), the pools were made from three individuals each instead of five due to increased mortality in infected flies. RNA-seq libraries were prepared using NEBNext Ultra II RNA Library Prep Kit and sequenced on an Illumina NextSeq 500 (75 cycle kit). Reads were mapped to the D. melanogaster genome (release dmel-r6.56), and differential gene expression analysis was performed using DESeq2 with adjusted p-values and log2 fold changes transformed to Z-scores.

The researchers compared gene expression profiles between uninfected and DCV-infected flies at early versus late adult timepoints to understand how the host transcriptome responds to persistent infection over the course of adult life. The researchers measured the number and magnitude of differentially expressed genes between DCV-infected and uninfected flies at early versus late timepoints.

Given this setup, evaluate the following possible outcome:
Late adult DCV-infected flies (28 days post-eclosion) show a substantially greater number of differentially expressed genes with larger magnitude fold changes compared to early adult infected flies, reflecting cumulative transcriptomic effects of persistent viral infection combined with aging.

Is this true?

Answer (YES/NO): YES